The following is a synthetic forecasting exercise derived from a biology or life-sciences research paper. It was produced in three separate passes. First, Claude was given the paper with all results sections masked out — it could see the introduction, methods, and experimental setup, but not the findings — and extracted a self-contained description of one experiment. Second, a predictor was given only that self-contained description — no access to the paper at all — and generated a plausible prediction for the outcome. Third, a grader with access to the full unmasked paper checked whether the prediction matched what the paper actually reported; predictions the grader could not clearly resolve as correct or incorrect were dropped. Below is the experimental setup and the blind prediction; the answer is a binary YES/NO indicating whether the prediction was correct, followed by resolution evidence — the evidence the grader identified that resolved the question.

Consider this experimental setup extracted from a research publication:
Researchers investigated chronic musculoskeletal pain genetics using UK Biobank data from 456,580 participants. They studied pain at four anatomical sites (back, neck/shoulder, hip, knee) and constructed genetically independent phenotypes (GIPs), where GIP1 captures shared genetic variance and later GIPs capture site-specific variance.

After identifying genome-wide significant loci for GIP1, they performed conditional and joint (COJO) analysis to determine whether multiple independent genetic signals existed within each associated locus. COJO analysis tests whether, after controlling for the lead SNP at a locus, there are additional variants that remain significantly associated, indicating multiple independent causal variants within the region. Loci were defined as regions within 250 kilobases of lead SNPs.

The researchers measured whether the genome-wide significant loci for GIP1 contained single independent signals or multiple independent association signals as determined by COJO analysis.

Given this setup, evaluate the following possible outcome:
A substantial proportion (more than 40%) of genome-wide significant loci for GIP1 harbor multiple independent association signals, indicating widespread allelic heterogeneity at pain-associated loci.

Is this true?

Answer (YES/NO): NO